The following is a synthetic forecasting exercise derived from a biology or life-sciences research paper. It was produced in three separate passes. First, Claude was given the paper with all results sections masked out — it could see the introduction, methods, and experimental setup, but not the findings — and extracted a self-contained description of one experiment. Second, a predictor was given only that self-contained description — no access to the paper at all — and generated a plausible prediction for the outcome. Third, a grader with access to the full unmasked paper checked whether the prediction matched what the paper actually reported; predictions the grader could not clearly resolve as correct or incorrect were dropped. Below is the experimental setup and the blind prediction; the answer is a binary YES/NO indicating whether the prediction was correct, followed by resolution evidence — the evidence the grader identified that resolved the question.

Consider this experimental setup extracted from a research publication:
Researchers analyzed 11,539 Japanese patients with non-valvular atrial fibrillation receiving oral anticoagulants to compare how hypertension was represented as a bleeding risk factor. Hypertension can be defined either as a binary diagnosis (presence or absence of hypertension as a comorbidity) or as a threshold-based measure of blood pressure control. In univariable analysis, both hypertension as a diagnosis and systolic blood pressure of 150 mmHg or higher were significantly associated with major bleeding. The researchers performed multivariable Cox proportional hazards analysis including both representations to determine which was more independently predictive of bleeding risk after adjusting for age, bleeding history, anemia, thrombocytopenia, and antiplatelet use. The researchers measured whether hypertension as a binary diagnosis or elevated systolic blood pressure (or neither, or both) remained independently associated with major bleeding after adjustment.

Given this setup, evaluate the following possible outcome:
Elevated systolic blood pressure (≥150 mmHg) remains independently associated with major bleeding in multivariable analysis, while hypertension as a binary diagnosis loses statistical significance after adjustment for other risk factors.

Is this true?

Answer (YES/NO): YES